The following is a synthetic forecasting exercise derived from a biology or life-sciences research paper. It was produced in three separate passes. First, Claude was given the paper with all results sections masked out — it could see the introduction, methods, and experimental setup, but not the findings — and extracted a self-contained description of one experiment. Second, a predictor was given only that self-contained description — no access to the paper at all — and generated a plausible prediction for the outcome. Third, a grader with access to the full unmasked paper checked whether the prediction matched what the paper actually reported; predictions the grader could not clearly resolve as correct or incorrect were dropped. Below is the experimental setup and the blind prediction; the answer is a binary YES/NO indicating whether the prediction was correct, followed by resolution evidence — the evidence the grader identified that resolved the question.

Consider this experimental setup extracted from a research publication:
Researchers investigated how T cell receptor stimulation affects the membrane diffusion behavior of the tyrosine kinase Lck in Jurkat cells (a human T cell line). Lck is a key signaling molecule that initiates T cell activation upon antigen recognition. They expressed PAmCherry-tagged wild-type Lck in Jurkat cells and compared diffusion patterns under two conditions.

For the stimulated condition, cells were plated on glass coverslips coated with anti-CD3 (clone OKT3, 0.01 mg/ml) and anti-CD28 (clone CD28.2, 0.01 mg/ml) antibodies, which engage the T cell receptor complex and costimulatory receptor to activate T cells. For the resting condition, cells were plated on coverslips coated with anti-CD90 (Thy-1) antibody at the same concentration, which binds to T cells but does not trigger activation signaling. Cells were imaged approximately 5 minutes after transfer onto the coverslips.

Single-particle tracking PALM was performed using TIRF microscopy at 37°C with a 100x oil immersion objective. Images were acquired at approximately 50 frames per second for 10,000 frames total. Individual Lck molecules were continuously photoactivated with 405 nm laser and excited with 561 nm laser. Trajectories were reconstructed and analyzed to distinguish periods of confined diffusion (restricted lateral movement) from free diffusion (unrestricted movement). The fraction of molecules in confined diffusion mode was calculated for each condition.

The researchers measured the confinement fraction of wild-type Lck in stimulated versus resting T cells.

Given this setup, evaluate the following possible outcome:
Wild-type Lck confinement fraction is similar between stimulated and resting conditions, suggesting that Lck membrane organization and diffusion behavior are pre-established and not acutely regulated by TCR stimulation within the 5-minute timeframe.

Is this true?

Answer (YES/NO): NO